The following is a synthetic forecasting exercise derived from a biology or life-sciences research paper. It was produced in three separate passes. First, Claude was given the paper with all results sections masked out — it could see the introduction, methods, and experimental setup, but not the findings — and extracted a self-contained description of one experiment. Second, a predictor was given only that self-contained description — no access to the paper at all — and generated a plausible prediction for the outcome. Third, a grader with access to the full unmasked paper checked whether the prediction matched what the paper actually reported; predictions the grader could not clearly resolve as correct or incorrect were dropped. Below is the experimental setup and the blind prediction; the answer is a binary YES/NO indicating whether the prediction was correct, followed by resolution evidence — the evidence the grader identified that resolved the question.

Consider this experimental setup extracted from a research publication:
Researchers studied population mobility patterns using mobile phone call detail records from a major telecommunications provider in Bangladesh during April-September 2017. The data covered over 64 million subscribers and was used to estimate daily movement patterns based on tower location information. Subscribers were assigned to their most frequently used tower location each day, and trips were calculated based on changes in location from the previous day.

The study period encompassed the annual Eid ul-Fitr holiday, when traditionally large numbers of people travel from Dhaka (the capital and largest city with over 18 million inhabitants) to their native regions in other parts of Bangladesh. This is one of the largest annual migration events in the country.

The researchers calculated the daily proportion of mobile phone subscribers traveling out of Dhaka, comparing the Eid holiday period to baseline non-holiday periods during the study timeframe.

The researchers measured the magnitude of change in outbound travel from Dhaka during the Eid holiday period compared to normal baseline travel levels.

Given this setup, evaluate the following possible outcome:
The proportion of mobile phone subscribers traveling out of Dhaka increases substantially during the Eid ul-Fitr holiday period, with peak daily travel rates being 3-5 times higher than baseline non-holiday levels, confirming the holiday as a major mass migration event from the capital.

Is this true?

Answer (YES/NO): NO